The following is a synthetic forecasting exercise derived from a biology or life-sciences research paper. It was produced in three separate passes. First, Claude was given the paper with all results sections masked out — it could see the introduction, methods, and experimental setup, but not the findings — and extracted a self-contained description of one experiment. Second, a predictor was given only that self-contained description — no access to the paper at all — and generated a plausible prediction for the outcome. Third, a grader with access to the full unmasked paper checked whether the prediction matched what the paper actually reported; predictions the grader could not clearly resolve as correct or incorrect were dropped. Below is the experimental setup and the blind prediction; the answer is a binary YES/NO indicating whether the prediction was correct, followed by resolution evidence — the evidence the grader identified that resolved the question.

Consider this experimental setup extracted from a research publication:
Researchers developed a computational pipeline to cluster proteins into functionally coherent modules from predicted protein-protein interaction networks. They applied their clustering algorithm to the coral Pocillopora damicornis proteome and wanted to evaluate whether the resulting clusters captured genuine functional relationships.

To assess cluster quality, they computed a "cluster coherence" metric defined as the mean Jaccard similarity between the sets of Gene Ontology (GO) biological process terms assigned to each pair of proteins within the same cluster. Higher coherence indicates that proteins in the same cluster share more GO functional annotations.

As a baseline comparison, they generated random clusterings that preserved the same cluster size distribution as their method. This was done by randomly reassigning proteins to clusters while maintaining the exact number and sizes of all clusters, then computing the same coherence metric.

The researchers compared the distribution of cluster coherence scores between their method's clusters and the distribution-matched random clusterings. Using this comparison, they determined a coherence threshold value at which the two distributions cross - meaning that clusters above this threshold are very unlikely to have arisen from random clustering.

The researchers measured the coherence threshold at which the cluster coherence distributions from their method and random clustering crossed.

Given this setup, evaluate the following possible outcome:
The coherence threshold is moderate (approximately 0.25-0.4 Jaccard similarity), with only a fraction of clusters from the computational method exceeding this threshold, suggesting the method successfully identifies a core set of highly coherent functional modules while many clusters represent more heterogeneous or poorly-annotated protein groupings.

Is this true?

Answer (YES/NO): NO